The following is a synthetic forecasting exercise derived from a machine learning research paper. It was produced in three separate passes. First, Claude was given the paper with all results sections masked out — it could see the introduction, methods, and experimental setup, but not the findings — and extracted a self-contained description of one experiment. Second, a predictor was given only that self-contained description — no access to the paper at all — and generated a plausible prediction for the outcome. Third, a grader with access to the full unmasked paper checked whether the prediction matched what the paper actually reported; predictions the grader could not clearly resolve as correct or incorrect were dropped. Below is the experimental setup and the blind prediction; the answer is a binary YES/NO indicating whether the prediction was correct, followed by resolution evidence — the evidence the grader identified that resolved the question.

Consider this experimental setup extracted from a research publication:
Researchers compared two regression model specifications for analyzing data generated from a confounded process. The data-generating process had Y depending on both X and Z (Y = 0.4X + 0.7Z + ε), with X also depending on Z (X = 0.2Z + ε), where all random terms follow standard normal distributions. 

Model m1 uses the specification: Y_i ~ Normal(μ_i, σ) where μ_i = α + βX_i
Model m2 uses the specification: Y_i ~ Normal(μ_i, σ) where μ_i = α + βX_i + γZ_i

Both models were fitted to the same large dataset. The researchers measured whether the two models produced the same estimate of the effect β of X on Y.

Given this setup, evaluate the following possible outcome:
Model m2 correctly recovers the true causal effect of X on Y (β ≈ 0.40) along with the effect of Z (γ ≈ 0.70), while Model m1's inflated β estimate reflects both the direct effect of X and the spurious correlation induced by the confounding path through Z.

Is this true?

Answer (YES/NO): YES